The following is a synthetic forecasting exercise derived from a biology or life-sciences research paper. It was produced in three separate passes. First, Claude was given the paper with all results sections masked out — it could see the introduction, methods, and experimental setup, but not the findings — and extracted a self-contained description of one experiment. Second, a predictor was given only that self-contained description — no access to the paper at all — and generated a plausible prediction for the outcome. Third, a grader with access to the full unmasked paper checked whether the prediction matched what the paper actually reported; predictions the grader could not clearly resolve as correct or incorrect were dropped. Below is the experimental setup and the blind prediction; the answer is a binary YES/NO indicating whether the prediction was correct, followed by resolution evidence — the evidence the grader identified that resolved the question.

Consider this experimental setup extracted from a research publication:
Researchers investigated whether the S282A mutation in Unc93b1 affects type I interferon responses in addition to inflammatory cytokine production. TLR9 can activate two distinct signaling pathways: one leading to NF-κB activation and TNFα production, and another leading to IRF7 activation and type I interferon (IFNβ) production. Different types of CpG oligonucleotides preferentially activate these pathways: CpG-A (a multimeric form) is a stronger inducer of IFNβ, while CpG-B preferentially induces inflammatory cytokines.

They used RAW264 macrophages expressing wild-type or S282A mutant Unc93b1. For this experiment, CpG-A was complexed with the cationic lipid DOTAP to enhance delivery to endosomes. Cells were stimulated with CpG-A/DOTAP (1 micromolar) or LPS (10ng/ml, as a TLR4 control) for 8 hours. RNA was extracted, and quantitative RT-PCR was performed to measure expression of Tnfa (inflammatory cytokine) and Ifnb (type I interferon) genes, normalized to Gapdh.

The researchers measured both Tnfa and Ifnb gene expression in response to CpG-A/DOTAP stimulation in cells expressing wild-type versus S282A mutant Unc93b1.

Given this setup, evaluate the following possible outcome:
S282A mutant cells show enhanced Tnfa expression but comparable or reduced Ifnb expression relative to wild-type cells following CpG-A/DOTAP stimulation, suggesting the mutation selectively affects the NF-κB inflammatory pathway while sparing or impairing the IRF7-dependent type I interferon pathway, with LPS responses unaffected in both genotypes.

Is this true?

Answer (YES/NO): NO